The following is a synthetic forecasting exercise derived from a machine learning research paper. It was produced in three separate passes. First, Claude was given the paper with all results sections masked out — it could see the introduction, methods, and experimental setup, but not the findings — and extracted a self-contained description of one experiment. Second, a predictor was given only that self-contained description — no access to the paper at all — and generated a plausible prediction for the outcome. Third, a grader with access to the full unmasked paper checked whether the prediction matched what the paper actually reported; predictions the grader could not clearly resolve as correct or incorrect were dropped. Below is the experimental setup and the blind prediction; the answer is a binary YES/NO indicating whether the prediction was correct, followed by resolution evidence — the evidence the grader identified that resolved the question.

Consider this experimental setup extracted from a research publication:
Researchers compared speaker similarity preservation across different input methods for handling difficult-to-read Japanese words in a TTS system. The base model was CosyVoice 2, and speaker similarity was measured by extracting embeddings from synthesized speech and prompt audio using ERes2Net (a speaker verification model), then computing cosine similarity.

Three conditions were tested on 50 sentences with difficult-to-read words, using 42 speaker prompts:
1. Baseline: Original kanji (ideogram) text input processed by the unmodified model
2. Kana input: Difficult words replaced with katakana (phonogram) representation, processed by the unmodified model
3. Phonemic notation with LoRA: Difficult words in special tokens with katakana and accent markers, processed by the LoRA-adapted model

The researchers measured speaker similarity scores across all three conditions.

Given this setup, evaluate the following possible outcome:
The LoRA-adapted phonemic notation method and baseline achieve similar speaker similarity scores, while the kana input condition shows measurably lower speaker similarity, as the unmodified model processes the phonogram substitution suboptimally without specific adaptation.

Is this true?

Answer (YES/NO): NO